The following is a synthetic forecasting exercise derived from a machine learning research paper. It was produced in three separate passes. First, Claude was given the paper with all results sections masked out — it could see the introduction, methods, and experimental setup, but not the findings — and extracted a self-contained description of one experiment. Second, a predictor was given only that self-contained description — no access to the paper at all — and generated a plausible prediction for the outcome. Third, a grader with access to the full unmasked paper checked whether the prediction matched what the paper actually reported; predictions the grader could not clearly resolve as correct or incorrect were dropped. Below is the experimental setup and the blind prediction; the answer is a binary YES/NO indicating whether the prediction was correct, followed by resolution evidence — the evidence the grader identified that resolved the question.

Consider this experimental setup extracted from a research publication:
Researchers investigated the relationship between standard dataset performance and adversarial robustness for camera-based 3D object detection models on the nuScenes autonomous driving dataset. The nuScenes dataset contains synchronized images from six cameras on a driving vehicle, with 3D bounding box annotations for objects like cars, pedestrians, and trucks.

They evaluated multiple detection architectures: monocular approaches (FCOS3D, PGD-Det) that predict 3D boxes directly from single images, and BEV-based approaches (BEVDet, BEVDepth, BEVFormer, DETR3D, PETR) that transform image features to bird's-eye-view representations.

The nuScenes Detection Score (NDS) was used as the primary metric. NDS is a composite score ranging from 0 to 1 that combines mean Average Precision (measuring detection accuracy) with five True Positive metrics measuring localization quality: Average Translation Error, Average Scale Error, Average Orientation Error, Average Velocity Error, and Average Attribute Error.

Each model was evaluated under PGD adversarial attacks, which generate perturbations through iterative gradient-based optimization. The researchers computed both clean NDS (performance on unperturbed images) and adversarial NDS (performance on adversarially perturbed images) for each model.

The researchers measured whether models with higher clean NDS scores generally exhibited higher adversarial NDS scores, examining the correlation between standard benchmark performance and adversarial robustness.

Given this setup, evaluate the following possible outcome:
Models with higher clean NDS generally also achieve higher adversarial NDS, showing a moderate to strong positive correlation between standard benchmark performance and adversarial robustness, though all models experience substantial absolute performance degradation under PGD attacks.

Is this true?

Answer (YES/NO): NO